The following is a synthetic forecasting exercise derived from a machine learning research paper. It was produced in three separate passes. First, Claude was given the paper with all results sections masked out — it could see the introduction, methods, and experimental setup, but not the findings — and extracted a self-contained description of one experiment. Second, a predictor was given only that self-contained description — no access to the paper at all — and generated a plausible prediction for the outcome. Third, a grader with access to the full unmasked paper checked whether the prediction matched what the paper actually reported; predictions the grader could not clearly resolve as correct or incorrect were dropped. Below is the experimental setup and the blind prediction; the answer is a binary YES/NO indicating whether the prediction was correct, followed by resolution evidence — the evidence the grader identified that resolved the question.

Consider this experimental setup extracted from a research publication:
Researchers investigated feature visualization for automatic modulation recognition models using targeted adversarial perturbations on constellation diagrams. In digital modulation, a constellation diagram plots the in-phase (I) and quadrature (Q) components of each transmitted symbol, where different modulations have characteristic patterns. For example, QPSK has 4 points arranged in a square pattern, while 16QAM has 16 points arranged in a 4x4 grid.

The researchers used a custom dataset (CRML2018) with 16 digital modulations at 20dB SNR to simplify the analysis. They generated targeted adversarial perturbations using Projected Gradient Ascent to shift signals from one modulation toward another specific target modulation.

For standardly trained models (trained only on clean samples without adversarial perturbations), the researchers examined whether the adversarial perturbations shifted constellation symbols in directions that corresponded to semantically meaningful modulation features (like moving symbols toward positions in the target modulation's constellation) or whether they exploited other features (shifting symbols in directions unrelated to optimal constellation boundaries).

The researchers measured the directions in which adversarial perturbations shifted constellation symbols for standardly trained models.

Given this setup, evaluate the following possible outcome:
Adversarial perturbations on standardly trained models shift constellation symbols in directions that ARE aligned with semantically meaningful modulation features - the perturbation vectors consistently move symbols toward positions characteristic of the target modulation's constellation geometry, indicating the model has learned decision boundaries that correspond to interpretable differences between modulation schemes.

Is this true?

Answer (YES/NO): NO